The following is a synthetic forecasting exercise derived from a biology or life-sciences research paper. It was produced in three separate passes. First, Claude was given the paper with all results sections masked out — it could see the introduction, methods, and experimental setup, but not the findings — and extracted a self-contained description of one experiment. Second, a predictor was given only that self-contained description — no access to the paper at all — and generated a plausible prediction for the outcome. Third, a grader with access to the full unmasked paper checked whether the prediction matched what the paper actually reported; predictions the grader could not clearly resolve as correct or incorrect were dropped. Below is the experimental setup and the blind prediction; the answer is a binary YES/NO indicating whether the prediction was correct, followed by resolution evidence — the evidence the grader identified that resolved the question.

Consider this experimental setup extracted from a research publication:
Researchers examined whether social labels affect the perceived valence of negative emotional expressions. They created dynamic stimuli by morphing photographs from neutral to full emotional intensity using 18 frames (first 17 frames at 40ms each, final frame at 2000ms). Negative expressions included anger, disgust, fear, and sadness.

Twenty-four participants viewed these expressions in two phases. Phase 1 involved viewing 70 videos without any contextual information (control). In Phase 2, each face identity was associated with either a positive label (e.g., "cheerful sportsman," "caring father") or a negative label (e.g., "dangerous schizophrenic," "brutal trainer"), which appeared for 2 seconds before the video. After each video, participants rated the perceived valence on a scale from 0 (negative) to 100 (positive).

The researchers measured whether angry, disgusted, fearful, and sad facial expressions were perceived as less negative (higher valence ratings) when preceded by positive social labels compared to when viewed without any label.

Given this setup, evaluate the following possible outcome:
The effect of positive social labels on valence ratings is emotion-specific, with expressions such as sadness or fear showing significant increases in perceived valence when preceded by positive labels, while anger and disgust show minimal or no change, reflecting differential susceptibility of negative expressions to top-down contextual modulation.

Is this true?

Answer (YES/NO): NO